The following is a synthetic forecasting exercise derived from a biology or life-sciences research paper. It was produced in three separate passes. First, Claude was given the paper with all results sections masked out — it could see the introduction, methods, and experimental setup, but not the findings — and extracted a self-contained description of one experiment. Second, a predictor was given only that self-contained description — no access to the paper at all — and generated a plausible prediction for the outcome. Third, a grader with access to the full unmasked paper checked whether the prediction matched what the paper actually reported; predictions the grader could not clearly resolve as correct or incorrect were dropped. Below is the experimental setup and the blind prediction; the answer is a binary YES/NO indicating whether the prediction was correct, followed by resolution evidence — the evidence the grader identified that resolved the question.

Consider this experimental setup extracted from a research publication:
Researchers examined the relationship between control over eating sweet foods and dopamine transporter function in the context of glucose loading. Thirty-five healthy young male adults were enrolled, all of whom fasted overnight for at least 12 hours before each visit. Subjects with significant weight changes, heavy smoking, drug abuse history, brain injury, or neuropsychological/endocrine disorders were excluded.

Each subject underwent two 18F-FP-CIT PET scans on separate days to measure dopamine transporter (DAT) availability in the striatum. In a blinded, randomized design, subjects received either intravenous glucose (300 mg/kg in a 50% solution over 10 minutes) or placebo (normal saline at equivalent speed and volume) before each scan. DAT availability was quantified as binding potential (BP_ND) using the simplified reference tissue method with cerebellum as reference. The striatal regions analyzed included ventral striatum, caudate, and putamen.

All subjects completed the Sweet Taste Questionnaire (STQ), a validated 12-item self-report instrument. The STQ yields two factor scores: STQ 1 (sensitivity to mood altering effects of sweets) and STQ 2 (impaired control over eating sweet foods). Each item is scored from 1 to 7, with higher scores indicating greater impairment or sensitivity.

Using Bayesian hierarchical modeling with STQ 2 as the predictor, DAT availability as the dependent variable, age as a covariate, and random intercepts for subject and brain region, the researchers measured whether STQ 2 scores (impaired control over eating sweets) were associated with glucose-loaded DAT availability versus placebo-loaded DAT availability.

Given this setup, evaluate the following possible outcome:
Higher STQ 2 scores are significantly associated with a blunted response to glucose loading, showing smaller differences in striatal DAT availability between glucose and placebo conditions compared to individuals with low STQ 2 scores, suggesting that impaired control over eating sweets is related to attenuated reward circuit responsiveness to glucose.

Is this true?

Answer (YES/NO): NO